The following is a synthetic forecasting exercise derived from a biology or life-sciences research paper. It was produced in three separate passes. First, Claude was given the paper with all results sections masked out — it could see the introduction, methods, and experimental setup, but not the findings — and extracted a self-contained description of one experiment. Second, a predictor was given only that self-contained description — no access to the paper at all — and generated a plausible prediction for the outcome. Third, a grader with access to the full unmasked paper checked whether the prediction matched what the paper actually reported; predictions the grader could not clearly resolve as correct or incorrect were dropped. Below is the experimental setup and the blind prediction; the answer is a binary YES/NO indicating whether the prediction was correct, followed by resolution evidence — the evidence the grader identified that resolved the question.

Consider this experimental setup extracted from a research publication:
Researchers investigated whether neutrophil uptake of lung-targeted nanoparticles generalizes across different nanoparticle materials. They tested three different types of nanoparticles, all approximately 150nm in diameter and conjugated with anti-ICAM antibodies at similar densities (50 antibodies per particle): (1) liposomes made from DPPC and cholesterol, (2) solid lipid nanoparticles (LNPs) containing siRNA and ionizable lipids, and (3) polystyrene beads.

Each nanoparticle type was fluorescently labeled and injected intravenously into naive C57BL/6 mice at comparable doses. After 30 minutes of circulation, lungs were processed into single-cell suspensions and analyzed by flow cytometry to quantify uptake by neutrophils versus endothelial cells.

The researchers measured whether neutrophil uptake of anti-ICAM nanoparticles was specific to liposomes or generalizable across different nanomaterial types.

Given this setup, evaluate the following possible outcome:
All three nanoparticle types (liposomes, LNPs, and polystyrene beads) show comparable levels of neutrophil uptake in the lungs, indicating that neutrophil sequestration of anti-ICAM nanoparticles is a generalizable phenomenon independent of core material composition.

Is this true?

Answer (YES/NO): YES